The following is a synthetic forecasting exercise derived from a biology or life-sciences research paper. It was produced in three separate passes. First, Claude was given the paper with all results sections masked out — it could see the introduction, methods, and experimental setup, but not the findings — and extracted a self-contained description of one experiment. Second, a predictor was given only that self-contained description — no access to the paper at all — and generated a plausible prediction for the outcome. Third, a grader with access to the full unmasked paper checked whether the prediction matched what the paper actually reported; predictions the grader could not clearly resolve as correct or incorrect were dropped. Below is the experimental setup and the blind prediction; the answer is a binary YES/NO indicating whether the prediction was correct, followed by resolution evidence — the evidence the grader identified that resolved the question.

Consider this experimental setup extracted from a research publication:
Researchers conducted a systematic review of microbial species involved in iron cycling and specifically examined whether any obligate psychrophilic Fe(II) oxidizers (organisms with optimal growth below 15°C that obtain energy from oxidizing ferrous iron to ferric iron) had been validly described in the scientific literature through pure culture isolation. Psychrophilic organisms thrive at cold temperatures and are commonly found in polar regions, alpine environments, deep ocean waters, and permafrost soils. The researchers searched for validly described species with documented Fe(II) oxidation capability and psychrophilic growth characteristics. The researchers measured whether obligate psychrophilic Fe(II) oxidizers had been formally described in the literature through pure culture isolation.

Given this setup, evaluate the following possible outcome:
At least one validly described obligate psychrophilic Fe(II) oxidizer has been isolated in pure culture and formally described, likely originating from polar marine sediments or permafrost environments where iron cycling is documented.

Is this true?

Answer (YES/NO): NO